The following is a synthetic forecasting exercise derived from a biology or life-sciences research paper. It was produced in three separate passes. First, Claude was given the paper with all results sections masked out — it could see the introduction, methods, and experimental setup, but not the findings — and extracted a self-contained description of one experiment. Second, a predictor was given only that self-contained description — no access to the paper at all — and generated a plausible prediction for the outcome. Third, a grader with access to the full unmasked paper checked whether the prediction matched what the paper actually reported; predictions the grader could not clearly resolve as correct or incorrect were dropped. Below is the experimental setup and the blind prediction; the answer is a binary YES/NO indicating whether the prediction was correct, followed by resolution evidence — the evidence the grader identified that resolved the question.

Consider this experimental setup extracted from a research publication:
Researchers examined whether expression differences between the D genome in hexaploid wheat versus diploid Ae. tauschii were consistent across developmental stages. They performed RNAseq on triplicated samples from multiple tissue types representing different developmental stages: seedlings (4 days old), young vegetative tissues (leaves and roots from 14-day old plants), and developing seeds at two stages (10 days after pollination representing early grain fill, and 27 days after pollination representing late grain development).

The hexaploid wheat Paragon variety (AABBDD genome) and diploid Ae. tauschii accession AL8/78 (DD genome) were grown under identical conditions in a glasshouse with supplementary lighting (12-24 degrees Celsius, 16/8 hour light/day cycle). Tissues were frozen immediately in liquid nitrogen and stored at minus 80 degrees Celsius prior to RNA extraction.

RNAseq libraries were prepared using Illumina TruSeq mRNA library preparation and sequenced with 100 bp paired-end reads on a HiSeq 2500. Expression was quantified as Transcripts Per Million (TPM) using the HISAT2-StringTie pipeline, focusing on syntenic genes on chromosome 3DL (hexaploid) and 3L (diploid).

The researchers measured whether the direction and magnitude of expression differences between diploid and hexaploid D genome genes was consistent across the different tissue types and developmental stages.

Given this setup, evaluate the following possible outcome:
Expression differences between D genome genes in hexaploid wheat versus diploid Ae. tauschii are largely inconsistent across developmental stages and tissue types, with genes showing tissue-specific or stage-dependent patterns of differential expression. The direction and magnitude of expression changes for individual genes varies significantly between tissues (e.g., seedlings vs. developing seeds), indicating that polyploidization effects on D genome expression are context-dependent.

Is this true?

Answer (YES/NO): NO